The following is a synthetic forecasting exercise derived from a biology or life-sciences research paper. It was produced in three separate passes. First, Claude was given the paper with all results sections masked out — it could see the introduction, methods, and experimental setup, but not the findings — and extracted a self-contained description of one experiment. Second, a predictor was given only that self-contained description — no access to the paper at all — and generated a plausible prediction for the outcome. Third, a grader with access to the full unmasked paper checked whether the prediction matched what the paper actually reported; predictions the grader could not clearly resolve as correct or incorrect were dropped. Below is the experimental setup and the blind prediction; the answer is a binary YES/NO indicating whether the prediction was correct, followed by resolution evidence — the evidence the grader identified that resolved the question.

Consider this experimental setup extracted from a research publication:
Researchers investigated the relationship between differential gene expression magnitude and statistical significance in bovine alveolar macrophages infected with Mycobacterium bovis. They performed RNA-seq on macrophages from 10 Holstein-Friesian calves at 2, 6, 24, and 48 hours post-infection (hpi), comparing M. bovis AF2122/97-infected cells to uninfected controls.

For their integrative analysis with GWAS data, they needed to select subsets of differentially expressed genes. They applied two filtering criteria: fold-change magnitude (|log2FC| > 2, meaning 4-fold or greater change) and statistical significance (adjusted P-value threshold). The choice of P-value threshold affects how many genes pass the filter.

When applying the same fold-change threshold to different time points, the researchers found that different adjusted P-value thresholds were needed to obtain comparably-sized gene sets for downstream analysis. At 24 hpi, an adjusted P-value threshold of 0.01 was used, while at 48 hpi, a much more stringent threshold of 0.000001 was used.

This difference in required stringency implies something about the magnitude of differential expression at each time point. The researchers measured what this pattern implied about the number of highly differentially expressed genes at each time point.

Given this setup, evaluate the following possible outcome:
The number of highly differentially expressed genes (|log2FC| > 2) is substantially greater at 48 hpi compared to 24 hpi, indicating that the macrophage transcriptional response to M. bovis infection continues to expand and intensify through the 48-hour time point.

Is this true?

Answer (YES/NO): YES